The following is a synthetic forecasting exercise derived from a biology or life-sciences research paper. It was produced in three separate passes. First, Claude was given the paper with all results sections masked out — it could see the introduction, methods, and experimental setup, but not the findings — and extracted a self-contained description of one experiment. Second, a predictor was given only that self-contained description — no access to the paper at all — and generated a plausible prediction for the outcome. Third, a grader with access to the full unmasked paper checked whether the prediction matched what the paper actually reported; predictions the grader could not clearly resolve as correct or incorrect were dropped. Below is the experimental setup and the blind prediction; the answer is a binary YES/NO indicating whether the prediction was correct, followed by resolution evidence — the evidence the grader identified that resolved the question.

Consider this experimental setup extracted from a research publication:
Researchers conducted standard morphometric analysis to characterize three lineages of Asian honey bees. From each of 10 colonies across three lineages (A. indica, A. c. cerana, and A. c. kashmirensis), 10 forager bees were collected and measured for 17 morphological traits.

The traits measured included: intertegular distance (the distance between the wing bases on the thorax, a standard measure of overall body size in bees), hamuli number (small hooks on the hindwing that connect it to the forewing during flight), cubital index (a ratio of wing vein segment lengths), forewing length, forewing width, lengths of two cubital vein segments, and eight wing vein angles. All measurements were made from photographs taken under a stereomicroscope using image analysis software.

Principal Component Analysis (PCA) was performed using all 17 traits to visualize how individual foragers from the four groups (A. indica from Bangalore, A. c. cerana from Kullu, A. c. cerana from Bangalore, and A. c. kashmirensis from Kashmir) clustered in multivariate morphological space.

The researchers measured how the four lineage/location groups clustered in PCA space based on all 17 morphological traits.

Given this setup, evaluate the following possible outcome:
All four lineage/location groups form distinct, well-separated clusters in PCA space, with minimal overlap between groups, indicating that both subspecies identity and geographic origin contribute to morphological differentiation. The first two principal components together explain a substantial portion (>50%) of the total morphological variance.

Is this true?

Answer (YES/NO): NO